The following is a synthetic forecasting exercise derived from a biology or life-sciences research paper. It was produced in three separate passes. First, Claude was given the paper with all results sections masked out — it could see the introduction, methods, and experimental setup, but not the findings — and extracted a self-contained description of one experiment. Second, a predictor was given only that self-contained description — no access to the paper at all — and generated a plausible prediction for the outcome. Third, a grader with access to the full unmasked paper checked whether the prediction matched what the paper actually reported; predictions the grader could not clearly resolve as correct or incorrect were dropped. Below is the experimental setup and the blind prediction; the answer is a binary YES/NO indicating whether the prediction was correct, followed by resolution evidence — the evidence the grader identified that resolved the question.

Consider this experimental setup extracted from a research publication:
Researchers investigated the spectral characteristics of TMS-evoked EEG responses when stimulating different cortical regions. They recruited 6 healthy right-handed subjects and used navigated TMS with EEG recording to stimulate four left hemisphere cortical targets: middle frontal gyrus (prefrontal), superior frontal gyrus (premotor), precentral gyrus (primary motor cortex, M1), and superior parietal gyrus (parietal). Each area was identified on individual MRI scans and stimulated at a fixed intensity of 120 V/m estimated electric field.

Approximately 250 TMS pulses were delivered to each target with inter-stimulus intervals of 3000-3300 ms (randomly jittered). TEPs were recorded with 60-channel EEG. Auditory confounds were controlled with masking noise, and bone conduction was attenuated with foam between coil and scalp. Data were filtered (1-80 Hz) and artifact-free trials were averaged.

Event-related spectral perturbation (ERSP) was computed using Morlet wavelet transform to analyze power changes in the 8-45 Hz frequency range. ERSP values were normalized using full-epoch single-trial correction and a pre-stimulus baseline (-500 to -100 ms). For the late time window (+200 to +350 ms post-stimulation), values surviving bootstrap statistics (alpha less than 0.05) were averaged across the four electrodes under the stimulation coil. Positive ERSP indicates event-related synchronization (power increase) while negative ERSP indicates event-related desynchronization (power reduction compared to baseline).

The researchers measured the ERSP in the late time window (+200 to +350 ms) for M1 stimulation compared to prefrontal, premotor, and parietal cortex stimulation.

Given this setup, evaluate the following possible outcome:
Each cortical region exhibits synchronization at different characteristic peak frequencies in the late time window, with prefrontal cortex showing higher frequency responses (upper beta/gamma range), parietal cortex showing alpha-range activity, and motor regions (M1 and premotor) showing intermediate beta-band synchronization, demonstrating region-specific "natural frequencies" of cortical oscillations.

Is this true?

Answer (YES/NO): NO